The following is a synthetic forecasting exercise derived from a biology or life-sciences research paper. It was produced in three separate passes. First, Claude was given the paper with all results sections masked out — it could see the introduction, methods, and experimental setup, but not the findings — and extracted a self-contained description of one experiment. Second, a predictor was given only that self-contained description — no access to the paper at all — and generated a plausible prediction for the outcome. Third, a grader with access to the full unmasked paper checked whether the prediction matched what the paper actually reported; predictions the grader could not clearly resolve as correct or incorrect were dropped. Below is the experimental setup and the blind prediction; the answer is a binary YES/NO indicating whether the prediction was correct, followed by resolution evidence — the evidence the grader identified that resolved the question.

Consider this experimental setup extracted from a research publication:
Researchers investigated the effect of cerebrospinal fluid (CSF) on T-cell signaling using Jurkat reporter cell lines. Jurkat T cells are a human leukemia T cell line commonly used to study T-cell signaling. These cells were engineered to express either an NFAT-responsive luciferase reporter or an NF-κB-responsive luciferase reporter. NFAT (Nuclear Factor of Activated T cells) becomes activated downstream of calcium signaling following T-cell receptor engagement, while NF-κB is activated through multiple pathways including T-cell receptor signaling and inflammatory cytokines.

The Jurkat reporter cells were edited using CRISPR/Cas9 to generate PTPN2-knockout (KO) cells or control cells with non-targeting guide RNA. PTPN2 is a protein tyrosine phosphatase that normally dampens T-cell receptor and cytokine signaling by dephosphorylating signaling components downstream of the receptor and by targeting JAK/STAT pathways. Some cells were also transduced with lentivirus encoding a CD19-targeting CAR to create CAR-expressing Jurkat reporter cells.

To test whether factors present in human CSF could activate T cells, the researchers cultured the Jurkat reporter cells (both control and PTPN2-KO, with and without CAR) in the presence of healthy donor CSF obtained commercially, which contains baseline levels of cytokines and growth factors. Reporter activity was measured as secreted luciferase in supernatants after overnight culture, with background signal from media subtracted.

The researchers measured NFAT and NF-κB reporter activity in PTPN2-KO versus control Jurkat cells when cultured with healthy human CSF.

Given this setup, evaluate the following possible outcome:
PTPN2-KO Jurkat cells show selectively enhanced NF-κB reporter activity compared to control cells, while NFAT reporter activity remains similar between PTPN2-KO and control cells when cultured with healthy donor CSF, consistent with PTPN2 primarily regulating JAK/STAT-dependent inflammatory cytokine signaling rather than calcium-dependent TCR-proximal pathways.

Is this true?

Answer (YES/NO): NO